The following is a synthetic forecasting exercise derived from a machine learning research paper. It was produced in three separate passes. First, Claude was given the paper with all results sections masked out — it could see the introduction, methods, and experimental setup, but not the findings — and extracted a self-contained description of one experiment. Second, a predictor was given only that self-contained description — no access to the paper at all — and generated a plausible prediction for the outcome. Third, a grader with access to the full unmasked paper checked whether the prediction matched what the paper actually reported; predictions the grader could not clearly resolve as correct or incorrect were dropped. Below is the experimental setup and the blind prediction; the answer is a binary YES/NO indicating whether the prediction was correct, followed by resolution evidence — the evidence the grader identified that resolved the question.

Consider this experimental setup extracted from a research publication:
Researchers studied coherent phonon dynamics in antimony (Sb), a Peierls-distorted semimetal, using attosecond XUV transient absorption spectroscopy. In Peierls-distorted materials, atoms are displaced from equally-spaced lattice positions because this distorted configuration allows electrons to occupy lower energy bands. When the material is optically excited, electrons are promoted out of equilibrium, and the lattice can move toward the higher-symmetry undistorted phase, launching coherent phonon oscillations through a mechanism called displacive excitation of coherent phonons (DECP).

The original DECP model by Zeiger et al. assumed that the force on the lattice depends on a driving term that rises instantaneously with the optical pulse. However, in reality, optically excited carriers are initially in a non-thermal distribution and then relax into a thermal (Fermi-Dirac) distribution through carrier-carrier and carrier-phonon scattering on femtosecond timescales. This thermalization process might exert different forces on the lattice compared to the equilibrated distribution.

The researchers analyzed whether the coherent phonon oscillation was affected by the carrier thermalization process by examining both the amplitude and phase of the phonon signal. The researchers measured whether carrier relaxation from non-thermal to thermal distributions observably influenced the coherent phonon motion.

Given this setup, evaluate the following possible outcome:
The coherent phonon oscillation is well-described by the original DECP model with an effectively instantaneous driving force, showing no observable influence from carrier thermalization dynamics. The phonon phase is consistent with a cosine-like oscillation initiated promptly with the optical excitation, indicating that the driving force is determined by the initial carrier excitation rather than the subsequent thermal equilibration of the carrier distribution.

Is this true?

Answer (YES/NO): NO